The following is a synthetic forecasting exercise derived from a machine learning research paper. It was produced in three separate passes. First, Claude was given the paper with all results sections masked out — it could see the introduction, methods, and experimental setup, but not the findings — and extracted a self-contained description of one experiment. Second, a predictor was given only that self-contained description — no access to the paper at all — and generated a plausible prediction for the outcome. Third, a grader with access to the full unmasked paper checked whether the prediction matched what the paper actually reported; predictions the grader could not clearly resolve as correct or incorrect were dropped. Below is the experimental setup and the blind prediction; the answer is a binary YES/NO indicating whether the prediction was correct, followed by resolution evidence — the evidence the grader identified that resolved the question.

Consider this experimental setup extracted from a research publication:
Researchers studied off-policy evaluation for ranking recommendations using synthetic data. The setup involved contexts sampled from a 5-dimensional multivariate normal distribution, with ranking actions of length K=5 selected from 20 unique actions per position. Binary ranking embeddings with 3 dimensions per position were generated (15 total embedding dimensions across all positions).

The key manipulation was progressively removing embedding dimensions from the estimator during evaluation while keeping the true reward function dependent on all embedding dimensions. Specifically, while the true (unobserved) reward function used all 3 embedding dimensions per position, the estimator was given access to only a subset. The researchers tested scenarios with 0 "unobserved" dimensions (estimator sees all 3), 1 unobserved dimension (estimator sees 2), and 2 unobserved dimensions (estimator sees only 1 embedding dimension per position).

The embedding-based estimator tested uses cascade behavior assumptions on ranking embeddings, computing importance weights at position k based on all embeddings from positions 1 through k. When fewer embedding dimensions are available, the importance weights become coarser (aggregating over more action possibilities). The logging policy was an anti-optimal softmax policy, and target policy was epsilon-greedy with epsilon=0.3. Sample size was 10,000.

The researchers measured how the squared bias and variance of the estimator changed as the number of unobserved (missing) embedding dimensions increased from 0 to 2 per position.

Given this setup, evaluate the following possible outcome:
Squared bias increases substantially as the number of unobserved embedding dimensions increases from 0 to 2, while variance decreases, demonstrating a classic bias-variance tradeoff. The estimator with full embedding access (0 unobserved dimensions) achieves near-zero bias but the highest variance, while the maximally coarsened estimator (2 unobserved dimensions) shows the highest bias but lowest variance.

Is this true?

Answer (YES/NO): YES